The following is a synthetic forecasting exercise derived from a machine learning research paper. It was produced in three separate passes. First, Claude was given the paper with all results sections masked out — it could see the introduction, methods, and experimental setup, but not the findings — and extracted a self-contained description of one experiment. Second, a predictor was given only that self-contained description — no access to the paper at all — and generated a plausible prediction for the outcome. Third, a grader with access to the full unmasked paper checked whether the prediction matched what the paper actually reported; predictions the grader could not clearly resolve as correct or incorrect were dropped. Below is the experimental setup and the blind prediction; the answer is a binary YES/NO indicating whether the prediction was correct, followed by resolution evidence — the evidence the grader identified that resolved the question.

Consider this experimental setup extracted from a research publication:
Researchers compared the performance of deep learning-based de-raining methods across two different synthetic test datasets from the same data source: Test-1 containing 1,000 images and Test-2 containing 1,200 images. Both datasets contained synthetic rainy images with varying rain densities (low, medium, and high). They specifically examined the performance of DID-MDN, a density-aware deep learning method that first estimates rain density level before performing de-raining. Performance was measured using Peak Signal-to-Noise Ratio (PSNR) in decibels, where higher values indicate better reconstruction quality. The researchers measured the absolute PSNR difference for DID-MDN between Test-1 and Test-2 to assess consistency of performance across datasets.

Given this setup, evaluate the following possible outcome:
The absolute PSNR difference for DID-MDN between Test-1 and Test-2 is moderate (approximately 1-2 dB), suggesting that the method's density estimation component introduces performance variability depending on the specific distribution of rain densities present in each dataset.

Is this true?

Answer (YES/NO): YES